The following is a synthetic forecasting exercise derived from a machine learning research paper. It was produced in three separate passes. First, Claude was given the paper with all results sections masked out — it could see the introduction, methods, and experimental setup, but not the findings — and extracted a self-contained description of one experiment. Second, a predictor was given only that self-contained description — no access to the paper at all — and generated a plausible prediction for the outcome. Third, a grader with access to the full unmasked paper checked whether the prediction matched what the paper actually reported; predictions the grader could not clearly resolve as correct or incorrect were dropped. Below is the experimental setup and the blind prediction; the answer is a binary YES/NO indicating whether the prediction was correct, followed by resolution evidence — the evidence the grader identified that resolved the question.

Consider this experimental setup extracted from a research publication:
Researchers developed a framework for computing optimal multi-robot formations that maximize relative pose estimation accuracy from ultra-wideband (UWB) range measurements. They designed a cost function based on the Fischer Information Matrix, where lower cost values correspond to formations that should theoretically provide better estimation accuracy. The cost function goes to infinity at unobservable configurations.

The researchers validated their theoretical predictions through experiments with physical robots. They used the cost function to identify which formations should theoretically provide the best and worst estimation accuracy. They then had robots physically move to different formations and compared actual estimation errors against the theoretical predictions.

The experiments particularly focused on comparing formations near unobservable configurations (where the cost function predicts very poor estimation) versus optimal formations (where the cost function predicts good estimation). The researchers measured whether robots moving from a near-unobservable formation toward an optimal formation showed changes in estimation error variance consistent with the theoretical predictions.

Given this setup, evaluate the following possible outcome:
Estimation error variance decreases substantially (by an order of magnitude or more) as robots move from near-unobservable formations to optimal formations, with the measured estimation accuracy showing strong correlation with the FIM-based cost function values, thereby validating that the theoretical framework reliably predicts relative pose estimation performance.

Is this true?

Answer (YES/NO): NO